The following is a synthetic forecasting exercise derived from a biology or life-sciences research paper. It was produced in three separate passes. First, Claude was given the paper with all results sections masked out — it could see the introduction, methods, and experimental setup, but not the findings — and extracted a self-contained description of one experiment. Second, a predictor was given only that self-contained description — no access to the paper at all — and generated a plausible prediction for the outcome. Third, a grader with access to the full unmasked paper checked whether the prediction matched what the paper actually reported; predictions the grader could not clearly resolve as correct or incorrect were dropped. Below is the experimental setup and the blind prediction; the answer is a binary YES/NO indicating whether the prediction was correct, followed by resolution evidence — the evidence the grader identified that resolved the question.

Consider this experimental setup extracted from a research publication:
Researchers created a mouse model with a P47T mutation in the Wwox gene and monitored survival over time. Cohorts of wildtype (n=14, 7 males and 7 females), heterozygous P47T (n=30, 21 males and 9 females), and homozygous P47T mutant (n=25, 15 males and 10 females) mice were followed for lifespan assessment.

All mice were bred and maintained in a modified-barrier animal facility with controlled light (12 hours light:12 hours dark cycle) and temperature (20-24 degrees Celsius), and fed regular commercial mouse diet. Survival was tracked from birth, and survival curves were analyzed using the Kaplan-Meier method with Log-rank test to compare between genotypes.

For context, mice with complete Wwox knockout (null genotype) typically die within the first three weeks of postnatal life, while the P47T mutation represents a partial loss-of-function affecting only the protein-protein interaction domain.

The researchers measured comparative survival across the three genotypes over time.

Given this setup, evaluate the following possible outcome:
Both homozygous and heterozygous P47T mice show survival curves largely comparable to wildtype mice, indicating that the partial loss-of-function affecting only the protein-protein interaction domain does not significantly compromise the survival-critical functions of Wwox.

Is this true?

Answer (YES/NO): NO